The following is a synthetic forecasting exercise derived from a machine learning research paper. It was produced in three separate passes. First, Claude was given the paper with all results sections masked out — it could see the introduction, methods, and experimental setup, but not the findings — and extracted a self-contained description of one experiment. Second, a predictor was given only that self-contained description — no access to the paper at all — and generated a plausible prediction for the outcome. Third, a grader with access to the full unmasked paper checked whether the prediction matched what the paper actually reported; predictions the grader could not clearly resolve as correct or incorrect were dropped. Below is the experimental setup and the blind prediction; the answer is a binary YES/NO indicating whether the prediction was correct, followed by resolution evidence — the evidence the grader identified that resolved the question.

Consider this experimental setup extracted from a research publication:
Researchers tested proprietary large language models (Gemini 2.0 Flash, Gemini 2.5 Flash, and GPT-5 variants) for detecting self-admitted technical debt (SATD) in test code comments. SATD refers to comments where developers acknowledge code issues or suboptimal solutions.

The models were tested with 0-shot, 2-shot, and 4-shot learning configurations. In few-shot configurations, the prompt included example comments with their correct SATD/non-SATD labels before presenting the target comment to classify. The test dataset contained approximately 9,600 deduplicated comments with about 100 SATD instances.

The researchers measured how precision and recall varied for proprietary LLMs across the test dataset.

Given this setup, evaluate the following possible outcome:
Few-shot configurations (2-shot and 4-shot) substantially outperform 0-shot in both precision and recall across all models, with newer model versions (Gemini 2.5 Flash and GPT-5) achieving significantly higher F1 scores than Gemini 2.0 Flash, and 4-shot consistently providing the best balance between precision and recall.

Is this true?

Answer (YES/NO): NO